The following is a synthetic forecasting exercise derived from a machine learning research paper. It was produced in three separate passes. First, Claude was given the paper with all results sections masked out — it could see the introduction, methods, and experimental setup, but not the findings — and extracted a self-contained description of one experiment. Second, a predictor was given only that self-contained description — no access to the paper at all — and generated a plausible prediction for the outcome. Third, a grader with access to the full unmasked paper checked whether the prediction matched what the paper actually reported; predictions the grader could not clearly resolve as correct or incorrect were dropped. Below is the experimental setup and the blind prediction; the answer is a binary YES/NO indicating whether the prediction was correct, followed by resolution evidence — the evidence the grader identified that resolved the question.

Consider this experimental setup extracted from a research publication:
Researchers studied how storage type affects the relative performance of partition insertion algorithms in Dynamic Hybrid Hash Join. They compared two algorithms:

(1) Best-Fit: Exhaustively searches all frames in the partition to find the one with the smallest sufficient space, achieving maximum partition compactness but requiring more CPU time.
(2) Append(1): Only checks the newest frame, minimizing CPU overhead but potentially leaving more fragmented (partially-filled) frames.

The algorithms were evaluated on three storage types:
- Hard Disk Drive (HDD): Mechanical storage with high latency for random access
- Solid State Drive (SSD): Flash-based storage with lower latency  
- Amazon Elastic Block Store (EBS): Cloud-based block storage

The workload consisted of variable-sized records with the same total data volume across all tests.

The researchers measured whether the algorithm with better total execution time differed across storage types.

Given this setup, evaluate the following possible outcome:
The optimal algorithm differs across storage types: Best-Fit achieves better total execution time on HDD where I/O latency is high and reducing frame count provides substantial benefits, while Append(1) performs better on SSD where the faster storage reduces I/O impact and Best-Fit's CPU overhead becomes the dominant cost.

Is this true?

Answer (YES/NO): NO